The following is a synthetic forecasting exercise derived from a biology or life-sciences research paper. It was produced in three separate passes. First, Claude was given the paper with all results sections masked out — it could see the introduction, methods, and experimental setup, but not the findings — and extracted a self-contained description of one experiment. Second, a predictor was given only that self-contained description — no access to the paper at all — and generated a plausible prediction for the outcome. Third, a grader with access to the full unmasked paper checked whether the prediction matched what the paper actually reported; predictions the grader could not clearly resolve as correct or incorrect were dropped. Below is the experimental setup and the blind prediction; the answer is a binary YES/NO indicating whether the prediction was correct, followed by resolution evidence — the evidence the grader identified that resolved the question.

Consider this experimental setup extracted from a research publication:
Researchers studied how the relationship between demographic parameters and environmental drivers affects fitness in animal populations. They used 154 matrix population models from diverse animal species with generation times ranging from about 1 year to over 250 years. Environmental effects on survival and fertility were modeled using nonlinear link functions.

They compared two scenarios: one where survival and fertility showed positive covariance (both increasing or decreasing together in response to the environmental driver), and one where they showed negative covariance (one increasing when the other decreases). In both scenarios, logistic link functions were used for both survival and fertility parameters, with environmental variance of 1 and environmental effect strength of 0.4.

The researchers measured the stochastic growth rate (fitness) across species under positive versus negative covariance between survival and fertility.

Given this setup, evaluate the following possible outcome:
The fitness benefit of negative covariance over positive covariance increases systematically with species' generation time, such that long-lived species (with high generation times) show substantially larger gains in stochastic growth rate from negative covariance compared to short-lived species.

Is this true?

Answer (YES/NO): NO